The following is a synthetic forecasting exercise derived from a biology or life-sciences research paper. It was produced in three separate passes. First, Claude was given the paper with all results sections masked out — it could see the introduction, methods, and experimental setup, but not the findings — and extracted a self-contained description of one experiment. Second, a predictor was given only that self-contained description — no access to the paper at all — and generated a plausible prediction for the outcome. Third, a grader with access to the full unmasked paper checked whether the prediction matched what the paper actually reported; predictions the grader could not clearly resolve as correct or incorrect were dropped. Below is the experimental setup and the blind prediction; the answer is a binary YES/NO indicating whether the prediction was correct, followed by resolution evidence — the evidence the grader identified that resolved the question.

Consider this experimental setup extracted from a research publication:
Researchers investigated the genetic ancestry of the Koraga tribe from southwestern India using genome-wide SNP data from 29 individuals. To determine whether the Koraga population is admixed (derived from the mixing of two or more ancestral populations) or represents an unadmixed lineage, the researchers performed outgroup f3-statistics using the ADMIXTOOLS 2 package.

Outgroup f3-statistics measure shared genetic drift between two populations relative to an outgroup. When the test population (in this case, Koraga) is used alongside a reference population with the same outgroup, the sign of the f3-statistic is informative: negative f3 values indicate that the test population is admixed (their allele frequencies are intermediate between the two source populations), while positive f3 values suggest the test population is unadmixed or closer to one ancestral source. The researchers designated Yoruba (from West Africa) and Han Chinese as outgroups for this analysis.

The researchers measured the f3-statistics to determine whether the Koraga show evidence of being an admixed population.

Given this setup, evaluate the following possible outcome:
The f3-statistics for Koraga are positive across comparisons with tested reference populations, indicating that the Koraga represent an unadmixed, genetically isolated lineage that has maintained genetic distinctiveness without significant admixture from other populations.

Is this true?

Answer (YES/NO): NO